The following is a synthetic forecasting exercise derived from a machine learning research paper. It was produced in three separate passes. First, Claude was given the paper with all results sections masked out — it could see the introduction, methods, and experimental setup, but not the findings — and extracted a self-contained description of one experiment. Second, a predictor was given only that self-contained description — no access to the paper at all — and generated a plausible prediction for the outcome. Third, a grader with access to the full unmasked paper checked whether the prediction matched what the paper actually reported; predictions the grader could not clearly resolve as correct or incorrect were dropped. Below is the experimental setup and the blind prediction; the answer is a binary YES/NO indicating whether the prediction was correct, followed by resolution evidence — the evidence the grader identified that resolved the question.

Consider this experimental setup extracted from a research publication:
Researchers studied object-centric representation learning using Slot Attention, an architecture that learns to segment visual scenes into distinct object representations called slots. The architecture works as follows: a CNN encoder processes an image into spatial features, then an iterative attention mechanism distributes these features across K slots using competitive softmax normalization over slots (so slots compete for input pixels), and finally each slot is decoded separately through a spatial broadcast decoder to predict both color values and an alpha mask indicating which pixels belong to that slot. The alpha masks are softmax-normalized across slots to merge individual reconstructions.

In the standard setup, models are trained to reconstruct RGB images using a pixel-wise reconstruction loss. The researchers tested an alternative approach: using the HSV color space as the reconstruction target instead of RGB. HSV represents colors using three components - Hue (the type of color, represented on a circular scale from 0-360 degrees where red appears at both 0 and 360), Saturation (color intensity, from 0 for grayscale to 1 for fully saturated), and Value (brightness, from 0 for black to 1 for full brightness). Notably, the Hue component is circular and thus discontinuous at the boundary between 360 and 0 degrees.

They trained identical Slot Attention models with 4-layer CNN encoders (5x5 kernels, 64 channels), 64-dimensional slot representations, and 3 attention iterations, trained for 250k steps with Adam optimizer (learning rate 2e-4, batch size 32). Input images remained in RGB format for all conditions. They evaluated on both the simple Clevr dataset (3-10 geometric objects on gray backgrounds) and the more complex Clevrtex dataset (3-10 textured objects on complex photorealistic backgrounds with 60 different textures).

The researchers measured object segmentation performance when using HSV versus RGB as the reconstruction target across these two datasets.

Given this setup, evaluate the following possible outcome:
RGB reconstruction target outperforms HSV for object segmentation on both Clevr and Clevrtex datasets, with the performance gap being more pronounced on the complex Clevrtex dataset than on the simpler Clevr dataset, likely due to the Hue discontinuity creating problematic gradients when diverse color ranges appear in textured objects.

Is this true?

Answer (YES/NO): NO